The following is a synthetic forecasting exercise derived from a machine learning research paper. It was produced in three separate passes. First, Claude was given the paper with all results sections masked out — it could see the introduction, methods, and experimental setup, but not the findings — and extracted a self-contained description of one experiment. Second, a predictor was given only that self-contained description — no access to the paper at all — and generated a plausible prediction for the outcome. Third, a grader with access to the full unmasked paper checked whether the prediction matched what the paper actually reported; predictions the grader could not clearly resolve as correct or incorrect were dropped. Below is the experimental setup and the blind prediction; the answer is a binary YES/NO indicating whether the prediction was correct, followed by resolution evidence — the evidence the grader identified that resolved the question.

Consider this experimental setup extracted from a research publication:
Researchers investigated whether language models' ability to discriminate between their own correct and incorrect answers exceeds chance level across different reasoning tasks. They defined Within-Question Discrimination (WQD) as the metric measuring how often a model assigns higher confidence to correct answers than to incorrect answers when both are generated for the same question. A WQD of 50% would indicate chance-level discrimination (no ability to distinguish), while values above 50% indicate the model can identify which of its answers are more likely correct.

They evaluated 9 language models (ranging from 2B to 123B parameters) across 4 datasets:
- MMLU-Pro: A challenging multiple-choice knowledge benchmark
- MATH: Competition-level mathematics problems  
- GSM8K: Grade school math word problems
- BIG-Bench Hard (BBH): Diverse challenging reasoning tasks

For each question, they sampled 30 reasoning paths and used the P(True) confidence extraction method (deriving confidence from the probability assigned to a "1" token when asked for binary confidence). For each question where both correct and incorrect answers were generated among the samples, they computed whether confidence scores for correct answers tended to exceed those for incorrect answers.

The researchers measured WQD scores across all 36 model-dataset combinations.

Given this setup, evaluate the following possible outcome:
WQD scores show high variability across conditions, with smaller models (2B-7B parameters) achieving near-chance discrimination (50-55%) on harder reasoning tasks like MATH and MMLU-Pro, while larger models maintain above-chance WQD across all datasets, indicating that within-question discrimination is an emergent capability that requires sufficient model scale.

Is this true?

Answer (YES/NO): NO